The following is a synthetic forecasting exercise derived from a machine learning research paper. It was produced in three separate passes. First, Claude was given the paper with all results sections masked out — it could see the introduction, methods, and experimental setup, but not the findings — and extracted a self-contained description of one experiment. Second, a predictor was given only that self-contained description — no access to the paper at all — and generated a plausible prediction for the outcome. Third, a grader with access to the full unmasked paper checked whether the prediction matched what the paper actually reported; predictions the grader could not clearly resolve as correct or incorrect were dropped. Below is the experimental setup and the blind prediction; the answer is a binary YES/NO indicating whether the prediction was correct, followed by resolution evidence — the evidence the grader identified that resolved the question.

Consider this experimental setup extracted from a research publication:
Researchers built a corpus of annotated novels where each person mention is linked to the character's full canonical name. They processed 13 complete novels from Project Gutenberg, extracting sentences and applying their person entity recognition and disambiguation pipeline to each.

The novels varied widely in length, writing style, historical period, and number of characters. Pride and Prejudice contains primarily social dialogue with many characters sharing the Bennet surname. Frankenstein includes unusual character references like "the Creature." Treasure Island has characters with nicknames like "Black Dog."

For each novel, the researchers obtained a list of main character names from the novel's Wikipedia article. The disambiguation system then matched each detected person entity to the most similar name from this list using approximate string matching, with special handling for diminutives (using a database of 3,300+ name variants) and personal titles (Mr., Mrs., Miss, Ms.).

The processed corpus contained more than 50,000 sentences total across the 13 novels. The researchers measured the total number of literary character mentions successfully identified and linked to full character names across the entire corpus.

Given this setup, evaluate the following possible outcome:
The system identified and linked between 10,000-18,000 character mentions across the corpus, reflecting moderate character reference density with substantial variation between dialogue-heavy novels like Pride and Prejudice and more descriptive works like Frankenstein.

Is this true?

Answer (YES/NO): NO